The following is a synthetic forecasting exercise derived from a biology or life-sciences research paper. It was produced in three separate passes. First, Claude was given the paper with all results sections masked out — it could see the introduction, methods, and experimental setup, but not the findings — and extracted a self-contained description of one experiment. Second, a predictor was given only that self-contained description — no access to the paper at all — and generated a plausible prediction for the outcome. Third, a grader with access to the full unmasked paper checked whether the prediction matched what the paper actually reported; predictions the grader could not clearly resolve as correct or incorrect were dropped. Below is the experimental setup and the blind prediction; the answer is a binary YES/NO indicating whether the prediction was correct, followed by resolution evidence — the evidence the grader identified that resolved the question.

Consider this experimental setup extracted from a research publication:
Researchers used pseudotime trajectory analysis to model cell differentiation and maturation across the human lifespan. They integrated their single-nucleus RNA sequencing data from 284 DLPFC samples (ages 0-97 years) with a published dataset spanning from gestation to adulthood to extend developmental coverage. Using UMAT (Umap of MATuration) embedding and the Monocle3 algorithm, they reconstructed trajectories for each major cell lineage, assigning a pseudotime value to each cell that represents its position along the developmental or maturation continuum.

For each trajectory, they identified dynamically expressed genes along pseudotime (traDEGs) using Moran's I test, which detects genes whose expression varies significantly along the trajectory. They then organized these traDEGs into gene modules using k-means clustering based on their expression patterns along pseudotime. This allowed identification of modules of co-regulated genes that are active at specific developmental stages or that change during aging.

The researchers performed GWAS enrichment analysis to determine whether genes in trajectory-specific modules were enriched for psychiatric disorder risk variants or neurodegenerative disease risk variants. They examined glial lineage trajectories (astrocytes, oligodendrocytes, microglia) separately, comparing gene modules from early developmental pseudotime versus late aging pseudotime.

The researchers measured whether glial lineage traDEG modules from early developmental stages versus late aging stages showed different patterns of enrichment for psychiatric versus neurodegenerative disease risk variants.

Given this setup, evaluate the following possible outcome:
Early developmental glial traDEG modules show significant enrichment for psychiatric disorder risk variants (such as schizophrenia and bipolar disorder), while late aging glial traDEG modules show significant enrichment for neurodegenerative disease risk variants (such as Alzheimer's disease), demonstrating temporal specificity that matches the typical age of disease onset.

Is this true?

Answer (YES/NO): NO